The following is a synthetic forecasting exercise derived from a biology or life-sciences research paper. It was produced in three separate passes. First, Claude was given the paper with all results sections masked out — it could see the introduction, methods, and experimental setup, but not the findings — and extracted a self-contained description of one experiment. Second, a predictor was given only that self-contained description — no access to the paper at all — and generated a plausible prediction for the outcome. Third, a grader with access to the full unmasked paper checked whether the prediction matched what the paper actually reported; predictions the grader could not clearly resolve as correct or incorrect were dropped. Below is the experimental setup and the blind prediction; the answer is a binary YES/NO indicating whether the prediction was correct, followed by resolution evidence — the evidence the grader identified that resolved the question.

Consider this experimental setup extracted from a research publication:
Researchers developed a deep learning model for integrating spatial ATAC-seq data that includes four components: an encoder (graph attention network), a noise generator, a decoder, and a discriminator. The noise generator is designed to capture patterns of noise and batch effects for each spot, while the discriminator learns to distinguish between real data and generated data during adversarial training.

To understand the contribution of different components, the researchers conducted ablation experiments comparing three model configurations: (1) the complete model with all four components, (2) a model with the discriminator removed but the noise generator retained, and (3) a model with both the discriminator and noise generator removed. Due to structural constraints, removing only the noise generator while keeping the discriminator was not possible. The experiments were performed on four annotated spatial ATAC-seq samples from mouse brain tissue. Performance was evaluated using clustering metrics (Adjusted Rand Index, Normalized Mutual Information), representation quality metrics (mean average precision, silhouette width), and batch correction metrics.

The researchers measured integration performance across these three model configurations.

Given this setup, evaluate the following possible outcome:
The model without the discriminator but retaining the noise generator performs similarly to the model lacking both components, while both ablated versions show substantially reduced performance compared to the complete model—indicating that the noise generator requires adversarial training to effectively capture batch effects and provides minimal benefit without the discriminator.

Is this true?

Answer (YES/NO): NO